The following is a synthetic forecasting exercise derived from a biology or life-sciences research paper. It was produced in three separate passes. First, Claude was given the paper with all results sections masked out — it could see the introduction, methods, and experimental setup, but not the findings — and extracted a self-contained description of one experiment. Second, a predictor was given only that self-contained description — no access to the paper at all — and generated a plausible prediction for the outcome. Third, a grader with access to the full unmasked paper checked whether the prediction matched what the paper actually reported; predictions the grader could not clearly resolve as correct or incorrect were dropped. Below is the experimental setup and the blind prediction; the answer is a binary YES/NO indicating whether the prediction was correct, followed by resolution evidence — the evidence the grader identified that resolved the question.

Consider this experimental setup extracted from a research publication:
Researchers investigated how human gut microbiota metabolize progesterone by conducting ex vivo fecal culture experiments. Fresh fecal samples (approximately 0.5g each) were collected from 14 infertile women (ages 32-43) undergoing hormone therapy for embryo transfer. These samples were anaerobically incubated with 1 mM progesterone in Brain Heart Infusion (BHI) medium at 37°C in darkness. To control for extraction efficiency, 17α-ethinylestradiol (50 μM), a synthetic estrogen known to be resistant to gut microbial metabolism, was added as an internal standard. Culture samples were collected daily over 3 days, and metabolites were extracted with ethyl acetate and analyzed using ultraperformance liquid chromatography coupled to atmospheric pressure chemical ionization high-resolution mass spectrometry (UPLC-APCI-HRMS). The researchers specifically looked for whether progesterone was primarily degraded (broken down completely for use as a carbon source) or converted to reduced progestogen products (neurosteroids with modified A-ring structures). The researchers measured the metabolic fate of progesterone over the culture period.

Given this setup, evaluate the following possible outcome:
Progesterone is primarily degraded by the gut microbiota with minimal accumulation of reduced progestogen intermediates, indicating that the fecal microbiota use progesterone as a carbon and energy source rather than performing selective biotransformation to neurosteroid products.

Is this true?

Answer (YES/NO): NO